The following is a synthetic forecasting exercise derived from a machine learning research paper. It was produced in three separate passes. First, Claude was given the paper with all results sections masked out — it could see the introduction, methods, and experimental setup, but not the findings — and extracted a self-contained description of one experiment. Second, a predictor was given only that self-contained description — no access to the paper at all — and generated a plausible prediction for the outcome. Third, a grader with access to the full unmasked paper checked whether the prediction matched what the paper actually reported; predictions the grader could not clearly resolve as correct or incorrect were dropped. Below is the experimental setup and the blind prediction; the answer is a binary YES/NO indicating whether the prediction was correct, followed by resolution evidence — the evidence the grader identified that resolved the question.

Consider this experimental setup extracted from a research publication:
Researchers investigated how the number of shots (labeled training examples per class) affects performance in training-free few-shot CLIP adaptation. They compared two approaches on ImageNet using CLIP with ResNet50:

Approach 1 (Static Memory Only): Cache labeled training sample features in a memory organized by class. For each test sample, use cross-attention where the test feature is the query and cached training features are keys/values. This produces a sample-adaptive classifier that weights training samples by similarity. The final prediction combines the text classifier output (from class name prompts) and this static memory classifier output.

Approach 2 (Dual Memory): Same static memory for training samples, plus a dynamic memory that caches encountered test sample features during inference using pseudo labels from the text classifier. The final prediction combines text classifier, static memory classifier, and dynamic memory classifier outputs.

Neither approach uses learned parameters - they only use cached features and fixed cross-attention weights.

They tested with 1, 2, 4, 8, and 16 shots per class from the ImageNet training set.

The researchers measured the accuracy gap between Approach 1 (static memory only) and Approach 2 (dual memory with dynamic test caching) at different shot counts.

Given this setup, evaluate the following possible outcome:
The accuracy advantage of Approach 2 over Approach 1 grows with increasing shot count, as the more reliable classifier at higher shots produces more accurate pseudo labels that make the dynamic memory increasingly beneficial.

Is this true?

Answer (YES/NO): NO